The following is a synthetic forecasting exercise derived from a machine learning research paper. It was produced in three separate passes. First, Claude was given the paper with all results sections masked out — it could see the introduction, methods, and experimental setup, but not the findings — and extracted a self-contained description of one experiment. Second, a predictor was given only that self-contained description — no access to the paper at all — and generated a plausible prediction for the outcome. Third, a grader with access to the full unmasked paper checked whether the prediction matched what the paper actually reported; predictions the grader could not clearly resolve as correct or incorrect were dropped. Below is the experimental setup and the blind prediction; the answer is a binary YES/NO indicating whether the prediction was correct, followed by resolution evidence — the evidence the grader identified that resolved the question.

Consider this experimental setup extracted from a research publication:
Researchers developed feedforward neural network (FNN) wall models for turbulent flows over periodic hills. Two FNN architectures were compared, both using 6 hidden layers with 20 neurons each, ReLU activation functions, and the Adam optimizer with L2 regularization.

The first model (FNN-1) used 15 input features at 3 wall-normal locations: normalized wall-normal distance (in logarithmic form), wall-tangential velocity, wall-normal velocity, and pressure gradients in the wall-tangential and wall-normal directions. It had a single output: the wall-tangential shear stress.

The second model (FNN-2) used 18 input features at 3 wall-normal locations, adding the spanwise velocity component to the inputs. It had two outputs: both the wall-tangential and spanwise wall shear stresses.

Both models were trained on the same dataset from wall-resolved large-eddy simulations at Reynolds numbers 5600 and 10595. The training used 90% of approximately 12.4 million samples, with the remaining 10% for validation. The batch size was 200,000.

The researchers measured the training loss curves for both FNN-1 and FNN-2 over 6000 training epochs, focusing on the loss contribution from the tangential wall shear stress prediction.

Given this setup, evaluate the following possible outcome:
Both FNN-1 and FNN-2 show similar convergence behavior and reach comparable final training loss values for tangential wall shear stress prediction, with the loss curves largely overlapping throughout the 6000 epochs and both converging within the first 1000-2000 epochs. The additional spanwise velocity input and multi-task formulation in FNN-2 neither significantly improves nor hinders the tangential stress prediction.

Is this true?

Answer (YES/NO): NO